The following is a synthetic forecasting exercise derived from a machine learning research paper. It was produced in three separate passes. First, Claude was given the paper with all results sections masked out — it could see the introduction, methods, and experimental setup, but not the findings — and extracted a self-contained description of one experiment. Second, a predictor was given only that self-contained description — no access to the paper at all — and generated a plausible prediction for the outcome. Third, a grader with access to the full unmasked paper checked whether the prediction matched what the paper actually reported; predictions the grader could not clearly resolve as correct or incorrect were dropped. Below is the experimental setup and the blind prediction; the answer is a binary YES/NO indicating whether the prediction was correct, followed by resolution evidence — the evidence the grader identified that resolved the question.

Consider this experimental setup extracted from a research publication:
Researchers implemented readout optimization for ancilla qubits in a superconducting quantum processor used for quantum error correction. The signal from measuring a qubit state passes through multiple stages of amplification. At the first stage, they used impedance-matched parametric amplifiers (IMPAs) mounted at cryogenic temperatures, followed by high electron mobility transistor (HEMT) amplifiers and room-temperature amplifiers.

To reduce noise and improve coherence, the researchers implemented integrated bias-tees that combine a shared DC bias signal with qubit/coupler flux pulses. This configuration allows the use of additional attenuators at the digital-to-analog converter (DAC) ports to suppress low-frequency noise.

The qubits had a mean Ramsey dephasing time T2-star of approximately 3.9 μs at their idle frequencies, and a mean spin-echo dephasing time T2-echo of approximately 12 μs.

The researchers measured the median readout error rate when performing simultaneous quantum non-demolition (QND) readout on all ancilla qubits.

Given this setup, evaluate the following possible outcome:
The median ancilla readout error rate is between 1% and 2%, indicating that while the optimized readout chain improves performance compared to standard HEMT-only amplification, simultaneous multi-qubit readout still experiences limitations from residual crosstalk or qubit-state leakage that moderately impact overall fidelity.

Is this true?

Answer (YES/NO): YES